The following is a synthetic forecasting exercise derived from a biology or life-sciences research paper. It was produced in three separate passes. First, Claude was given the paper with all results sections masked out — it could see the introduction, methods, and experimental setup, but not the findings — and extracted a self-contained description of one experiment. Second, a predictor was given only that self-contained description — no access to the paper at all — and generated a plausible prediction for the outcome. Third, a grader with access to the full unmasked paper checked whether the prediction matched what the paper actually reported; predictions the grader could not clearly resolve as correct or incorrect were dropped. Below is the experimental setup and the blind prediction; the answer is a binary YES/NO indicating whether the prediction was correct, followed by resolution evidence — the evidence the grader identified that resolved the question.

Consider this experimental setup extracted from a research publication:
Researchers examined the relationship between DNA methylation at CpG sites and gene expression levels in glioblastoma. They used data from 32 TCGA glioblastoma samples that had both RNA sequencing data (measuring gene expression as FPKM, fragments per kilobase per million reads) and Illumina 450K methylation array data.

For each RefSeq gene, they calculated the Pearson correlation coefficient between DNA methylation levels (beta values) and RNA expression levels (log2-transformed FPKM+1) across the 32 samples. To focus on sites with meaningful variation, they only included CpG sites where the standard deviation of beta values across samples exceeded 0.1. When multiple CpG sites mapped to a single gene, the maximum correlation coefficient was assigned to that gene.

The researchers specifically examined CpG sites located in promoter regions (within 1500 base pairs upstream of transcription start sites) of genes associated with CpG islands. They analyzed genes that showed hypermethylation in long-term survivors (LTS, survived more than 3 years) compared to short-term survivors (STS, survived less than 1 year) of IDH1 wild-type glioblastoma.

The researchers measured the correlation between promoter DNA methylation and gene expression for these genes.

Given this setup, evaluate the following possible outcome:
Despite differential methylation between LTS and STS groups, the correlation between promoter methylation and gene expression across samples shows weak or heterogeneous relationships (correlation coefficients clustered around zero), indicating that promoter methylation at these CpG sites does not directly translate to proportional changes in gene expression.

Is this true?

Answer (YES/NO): NO